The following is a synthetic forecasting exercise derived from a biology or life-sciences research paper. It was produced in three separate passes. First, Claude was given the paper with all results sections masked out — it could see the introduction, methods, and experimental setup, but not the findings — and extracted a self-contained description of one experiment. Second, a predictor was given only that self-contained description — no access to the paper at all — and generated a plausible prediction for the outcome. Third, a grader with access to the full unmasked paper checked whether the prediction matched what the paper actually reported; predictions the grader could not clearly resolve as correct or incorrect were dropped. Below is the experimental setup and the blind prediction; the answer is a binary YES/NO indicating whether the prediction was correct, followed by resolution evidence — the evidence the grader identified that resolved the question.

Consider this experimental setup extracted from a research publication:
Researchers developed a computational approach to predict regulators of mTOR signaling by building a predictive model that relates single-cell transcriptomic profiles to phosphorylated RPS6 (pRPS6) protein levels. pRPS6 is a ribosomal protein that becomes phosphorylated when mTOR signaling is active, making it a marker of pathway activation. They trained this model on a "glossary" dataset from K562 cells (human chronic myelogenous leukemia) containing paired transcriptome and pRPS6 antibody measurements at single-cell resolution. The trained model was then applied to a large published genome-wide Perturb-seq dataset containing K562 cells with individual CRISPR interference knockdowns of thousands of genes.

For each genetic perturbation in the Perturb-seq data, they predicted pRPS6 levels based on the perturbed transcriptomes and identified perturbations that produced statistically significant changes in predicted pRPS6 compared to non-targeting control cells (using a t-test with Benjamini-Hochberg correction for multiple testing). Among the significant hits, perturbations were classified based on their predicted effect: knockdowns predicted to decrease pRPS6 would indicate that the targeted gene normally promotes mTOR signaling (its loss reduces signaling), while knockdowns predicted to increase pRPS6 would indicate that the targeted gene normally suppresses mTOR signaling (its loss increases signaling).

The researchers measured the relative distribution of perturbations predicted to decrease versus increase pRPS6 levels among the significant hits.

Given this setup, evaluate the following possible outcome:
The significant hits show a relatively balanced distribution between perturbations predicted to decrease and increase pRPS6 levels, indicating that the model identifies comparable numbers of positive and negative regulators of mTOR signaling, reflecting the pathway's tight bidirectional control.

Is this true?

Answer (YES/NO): NO